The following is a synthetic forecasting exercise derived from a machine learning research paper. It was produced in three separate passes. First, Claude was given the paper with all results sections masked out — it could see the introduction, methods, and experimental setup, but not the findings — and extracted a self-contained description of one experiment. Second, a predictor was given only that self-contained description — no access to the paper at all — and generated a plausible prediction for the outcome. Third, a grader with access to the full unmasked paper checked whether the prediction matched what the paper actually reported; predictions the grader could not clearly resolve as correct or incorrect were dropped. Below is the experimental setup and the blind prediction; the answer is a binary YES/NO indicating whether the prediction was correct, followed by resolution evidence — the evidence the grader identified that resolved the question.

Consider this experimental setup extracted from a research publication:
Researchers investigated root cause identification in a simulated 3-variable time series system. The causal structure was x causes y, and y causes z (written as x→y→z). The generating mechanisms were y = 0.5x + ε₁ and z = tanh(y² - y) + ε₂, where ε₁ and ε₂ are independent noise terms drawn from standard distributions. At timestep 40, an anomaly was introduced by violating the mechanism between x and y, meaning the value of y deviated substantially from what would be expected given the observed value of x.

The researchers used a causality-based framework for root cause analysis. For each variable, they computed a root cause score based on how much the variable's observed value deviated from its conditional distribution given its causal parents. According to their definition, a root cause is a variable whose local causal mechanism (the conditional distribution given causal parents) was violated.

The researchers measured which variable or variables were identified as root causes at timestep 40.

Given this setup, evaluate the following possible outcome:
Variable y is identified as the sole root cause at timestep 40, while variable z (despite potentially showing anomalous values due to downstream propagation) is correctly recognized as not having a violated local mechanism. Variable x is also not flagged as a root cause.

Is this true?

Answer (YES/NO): YES